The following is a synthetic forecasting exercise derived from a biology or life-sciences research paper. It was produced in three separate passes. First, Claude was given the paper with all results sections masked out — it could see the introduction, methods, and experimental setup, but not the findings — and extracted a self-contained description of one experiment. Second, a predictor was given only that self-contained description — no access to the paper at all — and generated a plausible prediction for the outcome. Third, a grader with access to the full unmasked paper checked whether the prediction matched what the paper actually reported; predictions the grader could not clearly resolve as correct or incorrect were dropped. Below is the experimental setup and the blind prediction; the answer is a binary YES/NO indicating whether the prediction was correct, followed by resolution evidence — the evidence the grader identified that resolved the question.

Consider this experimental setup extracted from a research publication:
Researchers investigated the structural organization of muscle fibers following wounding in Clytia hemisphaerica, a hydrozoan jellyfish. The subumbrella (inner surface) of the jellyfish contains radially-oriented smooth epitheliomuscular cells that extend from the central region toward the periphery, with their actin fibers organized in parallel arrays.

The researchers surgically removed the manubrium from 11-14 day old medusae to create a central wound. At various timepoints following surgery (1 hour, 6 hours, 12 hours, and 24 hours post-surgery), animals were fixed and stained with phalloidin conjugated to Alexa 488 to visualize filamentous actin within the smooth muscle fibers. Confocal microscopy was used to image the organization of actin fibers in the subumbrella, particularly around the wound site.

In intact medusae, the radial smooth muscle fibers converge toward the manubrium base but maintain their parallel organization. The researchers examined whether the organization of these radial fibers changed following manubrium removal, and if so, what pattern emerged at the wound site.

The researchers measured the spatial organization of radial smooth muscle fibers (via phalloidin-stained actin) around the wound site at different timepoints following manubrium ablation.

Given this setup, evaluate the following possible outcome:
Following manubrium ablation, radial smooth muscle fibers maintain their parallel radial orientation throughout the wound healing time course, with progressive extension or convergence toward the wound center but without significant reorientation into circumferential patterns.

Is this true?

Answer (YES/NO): NO